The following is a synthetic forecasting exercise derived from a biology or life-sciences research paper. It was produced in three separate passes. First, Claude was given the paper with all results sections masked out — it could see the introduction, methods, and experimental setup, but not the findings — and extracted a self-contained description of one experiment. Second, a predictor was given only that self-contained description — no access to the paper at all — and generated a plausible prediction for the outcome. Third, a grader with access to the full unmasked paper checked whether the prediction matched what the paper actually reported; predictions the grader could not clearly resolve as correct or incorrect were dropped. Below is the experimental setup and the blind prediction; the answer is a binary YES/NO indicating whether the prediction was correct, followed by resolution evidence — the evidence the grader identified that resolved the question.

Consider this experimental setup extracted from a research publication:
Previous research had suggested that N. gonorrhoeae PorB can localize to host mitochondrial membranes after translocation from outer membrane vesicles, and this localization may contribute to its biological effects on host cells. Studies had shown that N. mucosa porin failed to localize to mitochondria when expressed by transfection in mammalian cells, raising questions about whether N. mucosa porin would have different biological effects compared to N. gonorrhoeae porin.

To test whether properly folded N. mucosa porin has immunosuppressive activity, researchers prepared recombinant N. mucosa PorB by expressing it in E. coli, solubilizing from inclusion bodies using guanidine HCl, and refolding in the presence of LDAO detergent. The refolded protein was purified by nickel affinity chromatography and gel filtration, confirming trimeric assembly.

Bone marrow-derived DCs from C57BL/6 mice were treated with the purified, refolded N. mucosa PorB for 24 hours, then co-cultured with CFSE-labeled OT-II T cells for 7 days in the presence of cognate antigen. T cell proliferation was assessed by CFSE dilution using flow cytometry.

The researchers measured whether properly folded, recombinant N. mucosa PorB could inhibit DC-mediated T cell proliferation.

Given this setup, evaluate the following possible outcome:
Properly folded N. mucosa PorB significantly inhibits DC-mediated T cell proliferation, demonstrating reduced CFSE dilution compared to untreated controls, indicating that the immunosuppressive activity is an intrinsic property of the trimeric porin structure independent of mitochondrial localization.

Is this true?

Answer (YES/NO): YES